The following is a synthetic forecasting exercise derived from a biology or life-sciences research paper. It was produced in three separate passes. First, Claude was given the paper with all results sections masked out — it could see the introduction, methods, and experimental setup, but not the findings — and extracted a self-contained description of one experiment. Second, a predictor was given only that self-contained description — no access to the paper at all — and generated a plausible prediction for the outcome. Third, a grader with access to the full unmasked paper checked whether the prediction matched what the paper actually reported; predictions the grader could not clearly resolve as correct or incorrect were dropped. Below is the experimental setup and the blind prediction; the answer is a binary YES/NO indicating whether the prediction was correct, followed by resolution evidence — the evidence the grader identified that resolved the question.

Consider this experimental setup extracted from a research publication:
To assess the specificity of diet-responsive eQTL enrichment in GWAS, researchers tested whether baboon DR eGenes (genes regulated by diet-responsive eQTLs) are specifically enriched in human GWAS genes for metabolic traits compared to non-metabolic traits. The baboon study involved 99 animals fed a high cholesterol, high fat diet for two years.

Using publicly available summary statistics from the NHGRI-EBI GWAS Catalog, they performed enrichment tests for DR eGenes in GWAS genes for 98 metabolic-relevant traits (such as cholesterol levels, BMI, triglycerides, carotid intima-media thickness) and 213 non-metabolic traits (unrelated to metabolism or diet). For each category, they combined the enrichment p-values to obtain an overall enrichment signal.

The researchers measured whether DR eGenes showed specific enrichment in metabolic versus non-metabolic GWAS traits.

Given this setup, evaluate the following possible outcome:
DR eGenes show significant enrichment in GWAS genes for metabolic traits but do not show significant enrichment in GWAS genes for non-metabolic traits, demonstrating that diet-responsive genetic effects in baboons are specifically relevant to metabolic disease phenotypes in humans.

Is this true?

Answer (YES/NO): YES